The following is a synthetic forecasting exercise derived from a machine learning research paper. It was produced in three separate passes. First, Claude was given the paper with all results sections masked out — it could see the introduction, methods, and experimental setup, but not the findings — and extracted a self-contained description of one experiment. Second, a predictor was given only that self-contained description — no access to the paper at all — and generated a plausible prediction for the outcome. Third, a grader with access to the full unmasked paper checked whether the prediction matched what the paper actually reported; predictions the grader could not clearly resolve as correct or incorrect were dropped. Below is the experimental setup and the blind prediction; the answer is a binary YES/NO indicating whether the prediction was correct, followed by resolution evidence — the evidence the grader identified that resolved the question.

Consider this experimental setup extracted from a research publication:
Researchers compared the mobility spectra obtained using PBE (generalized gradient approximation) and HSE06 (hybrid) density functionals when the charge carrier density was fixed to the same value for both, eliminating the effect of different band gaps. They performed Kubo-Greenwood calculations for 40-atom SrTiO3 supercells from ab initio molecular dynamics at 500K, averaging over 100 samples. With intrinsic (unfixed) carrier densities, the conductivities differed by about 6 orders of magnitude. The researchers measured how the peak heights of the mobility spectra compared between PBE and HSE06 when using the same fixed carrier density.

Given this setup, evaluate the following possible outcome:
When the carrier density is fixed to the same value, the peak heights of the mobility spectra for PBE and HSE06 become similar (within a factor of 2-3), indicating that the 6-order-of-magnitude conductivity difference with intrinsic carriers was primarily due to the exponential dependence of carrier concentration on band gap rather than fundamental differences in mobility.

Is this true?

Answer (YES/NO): YES